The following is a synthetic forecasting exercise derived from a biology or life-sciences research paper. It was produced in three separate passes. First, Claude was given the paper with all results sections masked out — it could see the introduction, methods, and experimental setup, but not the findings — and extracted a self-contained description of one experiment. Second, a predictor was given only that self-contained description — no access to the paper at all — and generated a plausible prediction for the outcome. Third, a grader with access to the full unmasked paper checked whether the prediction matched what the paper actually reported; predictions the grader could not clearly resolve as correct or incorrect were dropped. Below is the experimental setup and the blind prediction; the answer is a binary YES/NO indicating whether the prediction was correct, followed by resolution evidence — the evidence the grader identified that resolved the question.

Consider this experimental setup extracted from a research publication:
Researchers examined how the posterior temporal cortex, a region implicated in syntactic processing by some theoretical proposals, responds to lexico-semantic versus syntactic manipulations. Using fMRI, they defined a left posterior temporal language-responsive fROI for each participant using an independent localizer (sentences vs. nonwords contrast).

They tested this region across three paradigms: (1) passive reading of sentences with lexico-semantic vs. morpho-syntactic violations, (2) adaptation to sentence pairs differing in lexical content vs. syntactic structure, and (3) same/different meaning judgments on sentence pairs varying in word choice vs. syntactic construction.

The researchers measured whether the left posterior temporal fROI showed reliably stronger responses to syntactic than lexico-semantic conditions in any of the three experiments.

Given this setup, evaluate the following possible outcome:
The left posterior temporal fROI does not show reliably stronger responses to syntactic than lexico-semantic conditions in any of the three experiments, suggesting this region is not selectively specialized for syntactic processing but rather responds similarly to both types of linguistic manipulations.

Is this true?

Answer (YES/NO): YES